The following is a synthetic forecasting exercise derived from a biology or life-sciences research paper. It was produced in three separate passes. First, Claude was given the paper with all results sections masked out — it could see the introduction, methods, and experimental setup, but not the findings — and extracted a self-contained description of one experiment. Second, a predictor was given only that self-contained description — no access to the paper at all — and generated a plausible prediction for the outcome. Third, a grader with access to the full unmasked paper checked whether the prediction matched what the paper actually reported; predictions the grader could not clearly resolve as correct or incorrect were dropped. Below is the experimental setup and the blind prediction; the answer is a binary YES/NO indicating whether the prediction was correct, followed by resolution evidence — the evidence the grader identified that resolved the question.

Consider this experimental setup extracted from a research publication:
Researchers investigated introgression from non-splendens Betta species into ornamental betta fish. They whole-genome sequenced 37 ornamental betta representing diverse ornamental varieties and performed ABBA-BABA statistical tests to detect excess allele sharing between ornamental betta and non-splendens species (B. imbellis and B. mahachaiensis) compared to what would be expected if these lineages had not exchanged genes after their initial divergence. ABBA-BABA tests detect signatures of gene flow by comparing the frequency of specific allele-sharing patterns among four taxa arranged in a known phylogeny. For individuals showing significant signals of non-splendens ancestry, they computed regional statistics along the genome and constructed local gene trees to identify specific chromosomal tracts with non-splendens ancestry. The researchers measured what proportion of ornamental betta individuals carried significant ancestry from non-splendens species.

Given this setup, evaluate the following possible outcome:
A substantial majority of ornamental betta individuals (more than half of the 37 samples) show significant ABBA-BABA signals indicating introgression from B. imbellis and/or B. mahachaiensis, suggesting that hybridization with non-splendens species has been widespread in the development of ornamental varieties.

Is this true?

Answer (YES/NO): YES